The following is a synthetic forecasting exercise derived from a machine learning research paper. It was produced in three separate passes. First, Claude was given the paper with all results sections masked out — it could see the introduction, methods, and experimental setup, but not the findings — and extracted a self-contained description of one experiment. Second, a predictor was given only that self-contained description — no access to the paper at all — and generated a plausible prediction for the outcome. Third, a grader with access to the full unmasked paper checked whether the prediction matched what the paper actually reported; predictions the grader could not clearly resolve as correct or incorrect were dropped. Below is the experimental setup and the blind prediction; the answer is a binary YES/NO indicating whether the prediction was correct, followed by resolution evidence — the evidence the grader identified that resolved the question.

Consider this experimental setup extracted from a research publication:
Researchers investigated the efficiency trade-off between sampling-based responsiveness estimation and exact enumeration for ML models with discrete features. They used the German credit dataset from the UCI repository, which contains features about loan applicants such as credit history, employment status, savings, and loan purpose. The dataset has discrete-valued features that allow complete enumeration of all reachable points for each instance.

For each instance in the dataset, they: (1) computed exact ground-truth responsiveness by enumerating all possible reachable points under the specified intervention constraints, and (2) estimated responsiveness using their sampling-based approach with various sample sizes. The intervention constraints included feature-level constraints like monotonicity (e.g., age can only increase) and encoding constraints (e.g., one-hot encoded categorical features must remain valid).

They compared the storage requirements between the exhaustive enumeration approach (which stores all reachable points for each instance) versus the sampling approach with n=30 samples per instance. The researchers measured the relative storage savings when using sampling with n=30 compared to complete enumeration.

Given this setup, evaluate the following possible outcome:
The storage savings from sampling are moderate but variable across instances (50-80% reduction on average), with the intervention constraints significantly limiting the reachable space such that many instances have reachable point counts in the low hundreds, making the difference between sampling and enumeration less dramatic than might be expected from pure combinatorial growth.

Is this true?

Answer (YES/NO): NO